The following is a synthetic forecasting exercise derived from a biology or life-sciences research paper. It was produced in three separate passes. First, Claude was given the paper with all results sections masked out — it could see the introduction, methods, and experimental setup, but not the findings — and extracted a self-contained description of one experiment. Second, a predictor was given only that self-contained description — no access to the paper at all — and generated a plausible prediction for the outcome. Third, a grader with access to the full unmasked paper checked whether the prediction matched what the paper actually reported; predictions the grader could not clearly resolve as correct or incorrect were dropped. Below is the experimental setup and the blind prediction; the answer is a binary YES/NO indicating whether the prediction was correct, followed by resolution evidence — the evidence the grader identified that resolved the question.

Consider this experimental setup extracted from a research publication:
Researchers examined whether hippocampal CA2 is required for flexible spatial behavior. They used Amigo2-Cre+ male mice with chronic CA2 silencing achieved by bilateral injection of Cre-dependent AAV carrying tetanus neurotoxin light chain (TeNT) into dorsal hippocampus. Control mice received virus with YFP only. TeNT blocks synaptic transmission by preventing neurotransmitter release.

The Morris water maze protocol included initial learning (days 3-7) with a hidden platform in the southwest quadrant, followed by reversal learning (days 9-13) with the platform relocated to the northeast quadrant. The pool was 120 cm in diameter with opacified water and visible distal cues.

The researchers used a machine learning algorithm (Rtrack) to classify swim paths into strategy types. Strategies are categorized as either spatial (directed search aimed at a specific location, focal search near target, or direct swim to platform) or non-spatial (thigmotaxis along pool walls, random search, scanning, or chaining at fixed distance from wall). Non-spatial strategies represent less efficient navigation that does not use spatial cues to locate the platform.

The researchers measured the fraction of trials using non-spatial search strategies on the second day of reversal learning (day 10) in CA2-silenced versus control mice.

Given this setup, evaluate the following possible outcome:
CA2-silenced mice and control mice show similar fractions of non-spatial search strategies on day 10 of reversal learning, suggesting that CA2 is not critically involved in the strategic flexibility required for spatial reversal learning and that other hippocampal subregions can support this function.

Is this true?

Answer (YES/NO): NO